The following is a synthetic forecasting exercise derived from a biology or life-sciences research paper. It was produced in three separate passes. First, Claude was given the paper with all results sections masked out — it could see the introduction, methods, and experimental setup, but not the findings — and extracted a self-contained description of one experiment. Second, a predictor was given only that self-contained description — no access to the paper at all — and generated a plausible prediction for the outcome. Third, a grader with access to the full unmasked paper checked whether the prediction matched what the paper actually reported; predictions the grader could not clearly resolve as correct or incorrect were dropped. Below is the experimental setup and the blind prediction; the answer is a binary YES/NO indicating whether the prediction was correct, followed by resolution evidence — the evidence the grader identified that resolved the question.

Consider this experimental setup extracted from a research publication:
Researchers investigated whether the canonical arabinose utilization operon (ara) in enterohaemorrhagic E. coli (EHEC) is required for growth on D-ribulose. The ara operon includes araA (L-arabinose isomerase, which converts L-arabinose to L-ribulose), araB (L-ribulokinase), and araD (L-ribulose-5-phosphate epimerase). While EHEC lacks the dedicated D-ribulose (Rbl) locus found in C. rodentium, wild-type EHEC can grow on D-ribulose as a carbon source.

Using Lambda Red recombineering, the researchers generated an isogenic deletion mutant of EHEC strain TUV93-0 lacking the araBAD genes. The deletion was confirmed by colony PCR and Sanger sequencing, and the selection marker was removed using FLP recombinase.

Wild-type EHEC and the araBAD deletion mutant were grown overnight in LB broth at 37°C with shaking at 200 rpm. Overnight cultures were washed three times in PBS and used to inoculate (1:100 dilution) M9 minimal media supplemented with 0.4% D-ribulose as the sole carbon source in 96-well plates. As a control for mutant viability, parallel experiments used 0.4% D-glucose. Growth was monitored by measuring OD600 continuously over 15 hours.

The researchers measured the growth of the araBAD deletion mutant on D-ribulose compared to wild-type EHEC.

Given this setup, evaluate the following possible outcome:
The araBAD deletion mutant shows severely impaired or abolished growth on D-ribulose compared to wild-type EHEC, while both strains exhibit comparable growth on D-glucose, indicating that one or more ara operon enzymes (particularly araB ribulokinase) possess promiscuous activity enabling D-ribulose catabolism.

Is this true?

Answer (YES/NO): NO